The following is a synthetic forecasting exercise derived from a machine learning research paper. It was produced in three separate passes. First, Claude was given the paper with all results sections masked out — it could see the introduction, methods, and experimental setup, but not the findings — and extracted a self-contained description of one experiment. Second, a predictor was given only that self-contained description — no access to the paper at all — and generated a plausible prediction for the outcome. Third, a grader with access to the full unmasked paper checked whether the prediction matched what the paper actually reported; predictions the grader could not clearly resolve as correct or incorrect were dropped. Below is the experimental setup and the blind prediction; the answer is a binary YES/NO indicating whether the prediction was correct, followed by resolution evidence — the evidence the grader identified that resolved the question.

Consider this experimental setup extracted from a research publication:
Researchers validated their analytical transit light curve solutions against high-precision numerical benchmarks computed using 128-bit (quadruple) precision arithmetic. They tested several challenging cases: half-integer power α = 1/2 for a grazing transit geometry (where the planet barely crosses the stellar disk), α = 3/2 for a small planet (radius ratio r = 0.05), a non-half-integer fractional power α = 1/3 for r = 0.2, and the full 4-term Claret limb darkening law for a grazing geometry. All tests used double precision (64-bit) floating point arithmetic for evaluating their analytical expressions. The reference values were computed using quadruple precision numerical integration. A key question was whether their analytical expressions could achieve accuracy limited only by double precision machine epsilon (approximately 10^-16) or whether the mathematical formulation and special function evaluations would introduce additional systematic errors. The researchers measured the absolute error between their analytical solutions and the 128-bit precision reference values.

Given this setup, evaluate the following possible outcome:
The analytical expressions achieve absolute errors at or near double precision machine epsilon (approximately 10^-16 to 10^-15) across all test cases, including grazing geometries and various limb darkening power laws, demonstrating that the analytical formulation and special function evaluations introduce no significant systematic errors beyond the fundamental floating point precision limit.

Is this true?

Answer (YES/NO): YES